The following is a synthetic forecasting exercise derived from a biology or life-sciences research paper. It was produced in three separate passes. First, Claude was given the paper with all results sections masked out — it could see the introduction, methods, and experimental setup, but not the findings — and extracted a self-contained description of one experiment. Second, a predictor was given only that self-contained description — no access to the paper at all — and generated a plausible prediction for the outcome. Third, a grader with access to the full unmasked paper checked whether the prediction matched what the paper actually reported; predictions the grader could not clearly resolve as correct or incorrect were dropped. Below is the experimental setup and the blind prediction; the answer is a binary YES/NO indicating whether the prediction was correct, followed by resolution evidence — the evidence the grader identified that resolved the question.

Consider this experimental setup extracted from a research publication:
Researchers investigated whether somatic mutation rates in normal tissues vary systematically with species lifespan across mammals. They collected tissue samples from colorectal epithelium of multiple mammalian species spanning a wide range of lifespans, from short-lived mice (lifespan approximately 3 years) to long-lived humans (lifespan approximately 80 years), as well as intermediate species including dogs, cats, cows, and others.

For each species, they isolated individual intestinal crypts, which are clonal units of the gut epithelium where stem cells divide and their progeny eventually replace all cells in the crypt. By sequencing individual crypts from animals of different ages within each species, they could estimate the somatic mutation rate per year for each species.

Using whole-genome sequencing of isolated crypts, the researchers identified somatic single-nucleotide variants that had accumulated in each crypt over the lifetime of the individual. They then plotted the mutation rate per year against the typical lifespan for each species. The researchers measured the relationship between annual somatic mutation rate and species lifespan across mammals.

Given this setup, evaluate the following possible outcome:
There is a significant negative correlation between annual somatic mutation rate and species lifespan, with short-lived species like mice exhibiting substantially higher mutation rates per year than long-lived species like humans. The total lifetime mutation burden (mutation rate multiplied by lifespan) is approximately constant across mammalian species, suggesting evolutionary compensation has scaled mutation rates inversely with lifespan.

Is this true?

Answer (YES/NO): YES